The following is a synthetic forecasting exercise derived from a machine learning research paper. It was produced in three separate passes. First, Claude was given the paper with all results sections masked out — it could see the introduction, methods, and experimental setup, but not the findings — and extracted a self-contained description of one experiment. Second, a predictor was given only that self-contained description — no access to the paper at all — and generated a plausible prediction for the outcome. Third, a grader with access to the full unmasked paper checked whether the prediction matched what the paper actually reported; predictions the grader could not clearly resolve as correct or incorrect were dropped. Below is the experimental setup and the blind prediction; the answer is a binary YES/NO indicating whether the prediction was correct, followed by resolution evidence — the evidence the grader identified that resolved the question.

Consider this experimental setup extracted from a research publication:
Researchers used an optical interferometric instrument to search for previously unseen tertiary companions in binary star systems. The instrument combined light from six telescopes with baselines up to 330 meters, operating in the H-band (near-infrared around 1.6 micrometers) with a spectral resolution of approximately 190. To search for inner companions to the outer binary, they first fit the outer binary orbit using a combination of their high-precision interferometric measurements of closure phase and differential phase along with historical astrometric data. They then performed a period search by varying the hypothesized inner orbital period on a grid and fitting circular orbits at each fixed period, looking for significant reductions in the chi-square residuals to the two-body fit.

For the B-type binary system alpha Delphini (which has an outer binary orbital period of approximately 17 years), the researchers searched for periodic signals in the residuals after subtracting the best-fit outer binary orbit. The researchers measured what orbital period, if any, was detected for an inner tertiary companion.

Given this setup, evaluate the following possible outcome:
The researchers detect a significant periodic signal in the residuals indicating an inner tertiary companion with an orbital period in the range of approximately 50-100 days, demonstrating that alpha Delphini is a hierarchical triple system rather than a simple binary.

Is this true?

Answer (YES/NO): NO